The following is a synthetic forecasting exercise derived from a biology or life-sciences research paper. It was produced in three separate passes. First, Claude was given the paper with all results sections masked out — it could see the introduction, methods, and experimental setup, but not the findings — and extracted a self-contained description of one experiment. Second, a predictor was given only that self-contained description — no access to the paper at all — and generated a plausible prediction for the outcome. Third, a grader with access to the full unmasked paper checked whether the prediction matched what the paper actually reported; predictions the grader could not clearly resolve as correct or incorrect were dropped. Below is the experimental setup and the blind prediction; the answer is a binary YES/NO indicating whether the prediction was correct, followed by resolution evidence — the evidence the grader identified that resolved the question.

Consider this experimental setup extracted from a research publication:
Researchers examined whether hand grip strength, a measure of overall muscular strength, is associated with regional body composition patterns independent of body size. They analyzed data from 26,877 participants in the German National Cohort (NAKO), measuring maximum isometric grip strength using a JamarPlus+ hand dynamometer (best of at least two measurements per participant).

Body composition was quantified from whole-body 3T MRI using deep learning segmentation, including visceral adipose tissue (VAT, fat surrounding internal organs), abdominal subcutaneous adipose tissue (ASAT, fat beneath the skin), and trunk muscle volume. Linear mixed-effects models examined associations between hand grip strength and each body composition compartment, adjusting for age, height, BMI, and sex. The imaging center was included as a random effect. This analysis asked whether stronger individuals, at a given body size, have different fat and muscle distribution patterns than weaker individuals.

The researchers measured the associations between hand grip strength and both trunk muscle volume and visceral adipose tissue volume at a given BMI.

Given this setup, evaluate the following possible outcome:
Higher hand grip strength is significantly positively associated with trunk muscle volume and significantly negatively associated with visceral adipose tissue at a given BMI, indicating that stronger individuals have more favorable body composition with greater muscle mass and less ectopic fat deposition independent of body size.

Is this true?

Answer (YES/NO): YES